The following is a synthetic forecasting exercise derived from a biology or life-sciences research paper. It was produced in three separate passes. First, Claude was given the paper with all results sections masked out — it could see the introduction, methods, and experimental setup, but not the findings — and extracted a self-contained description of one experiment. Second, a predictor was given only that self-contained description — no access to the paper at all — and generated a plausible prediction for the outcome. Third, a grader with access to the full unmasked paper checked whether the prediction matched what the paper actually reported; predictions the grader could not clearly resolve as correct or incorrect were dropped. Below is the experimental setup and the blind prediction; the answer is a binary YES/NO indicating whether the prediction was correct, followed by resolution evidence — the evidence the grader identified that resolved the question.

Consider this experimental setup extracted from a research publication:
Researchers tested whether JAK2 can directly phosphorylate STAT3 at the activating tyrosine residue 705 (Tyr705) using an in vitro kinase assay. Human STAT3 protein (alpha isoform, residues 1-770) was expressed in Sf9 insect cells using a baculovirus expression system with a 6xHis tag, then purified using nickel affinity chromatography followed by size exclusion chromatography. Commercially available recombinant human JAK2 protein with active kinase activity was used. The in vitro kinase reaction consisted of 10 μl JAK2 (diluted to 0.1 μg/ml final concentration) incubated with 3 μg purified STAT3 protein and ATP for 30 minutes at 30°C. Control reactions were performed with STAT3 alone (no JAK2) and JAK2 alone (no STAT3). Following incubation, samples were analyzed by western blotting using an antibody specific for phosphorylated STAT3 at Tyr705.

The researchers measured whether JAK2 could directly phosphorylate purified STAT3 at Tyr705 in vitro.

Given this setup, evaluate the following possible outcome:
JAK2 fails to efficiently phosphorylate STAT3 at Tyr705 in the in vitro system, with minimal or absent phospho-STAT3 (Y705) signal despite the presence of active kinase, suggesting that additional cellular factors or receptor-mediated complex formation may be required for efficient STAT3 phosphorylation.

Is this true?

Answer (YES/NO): NO